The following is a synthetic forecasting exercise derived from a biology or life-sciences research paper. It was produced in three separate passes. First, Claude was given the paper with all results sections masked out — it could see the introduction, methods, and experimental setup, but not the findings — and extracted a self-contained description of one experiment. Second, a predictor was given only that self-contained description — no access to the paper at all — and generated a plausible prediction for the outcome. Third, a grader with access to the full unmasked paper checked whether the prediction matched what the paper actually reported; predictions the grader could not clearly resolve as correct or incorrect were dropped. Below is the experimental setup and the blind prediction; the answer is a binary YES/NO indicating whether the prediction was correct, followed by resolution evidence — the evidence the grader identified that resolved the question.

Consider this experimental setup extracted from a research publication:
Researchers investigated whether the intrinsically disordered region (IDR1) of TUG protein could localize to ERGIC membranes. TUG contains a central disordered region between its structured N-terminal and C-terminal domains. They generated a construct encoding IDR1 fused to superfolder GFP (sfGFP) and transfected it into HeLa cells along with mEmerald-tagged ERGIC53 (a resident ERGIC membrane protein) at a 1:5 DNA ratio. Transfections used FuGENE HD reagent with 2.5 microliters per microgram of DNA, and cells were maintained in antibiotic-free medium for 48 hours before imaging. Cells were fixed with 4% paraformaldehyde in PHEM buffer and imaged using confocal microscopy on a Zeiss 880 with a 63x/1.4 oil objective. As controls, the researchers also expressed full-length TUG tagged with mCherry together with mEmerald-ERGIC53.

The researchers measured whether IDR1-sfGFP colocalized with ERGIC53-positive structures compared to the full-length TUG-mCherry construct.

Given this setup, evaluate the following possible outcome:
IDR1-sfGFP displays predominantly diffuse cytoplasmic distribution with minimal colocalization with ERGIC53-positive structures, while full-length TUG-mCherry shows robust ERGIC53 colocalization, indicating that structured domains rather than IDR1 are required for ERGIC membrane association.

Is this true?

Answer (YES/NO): NO